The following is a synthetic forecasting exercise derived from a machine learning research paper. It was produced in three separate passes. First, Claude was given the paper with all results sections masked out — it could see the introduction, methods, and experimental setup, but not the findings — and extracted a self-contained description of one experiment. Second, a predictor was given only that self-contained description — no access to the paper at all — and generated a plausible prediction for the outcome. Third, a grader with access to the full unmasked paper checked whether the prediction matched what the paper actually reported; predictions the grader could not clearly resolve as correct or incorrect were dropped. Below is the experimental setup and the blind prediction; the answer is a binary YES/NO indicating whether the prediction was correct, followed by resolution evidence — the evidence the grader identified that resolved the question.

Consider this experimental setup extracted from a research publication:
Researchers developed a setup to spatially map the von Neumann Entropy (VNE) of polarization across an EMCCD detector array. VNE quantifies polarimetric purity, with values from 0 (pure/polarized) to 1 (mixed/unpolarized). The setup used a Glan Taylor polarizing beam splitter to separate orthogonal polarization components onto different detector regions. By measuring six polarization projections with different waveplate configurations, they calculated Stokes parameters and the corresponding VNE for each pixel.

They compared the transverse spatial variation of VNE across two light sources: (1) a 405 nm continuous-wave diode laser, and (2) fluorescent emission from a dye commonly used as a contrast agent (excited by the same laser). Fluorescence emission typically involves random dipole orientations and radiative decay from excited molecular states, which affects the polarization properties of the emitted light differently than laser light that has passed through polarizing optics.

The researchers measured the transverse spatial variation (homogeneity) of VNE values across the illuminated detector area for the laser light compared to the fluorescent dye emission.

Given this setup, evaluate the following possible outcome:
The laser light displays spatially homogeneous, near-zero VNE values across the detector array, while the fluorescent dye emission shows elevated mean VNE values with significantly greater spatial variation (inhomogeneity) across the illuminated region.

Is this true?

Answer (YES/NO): NO